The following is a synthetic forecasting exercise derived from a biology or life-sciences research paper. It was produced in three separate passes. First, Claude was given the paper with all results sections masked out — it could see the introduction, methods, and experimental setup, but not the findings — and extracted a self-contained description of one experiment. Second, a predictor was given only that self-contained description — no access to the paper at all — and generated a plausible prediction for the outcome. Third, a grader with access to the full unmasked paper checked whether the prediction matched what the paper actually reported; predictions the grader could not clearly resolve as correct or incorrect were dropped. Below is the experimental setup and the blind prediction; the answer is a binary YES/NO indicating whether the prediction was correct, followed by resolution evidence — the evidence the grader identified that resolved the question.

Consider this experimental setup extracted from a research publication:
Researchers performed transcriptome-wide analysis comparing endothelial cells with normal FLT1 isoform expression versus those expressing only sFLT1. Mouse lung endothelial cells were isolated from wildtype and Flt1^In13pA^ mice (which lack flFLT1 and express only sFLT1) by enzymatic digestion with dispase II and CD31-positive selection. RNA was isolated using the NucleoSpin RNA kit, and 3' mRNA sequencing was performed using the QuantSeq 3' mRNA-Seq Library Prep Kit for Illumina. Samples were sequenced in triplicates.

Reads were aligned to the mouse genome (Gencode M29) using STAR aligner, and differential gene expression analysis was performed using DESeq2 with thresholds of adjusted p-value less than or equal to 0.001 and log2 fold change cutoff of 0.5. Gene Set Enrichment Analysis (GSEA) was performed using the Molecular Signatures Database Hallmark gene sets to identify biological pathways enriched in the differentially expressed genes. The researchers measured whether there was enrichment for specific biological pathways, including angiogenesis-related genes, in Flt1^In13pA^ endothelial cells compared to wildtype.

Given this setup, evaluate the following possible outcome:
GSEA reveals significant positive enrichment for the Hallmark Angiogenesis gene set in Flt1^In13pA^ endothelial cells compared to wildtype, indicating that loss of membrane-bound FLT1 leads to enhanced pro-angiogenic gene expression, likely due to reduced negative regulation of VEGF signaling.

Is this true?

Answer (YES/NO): YES